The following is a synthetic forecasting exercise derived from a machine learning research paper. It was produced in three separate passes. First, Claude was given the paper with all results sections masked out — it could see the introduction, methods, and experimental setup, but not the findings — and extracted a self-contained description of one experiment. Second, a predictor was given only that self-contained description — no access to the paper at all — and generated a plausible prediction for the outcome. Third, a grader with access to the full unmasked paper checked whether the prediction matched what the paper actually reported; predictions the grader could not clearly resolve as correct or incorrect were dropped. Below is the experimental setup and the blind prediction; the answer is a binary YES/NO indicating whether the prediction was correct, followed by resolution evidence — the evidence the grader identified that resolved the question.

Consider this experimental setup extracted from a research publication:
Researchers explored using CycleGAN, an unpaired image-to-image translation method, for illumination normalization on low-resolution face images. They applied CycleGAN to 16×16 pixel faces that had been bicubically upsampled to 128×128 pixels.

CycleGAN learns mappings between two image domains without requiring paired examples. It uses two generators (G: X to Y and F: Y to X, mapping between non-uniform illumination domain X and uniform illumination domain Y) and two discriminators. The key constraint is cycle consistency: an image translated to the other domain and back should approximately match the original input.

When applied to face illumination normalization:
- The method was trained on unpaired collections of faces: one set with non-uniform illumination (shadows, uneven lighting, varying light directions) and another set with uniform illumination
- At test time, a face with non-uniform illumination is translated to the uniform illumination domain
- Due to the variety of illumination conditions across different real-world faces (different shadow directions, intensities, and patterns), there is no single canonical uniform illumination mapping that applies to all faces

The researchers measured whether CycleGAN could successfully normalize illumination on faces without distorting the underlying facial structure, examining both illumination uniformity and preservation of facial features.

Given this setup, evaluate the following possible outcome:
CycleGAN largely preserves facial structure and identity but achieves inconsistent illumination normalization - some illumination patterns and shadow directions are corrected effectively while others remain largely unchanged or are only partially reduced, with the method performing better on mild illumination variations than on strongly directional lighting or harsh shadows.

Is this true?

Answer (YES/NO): NO